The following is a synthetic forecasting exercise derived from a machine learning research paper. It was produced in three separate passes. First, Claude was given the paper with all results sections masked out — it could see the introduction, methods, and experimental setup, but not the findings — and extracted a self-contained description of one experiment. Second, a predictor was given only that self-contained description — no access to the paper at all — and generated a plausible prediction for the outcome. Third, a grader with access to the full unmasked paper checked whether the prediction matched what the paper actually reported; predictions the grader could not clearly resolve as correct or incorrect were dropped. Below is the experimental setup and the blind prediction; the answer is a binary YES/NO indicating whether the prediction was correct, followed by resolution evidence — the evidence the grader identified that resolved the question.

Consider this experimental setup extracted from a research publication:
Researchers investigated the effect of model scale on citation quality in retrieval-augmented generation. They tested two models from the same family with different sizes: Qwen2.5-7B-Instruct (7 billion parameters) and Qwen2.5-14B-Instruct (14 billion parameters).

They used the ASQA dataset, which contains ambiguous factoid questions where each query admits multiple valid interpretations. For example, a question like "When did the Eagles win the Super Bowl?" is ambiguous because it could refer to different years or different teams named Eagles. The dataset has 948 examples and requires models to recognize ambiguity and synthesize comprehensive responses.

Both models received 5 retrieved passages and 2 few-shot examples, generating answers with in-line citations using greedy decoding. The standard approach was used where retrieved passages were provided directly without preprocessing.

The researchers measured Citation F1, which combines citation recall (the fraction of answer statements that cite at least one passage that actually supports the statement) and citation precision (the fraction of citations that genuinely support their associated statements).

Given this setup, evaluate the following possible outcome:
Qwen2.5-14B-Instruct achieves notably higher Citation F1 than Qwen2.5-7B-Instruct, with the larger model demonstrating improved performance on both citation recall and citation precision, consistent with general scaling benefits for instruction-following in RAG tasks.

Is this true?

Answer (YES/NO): NO